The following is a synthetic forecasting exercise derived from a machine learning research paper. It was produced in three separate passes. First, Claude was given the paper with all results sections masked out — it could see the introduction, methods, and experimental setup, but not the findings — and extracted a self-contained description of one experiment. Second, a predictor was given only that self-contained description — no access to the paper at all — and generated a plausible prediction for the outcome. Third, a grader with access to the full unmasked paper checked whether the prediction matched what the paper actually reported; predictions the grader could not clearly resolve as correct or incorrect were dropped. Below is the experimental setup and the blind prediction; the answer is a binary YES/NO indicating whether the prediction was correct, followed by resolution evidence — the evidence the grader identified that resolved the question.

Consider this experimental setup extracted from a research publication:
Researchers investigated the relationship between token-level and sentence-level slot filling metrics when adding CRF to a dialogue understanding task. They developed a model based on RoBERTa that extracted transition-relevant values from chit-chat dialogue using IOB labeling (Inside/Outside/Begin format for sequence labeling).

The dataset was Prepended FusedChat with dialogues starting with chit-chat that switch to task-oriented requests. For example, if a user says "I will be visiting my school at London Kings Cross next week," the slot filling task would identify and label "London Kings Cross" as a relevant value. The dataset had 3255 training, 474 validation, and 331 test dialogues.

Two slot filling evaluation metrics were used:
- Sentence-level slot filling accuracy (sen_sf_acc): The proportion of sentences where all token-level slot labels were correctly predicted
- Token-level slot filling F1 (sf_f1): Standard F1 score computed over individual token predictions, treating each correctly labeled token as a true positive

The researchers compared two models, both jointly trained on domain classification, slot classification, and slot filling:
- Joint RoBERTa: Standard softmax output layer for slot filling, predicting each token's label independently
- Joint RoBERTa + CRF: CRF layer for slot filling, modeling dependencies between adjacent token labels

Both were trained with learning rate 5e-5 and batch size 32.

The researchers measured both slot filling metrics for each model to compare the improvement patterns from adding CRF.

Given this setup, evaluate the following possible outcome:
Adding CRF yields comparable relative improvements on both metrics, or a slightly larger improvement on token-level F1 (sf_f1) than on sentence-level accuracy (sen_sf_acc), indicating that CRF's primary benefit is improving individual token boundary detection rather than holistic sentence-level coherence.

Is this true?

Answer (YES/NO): YES